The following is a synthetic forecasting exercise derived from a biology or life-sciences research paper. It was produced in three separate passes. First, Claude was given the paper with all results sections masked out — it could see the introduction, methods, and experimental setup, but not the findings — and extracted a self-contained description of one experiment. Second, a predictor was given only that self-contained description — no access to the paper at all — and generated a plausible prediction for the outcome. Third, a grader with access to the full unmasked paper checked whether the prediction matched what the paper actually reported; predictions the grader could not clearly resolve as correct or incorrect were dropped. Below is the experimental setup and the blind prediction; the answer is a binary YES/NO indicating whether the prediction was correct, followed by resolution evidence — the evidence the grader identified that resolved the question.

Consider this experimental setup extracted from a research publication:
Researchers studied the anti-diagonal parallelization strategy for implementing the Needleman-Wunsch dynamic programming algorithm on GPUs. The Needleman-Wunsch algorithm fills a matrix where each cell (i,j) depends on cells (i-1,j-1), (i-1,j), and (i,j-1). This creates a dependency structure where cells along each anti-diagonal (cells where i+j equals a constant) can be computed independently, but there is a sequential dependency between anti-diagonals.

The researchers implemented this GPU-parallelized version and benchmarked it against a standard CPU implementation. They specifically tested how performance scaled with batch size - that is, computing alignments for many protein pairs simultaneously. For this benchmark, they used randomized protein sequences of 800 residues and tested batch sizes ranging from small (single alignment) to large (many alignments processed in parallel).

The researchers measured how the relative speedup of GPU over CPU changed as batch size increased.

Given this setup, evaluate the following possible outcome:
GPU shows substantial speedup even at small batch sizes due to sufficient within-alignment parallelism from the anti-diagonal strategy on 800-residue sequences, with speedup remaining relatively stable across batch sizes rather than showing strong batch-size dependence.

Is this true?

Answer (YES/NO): NO